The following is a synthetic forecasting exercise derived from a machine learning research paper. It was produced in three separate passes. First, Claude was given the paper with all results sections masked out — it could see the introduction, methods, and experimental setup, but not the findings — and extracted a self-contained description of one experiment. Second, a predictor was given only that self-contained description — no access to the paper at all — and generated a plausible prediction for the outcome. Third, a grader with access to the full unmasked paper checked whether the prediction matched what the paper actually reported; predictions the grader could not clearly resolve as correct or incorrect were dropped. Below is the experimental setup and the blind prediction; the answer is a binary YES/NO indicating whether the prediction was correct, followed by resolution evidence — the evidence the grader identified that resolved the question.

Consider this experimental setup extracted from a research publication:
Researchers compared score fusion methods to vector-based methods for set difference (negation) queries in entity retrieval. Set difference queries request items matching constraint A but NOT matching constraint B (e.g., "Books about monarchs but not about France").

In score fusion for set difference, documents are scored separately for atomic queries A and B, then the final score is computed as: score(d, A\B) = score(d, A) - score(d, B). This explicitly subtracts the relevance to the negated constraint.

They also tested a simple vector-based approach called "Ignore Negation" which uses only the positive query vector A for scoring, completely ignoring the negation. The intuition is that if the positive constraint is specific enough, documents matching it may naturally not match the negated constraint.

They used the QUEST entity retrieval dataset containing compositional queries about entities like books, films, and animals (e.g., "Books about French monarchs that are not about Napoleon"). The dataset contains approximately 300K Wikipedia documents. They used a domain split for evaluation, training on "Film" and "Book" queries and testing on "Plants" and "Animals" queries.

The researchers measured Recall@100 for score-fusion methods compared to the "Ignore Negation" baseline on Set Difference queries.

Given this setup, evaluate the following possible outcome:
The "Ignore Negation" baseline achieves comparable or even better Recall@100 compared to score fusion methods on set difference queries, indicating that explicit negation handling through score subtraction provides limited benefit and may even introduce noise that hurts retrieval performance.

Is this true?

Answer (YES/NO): YES